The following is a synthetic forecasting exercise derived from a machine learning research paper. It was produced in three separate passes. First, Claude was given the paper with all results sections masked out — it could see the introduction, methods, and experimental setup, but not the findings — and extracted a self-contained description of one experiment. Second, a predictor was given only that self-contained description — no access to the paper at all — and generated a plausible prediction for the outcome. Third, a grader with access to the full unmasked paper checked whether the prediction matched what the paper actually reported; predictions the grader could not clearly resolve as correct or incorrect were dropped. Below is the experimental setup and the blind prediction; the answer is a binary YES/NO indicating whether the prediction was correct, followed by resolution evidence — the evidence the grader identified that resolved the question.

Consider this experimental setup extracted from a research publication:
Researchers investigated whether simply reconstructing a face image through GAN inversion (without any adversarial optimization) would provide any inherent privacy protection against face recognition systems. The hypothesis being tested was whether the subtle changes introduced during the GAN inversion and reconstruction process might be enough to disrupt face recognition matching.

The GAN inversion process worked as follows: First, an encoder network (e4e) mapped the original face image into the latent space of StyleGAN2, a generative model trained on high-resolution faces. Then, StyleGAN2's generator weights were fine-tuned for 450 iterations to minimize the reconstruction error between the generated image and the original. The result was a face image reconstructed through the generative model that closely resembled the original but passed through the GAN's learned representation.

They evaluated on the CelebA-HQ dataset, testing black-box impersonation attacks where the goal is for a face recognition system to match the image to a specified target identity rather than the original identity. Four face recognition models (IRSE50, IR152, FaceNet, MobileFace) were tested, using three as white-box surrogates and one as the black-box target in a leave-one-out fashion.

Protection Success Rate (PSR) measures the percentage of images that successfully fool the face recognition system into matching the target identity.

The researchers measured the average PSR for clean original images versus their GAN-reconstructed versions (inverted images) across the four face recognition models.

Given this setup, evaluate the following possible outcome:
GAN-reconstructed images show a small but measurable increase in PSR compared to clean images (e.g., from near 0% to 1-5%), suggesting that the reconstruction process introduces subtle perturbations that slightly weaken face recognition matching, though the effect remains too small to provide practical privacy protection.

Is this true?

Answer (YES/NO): NO